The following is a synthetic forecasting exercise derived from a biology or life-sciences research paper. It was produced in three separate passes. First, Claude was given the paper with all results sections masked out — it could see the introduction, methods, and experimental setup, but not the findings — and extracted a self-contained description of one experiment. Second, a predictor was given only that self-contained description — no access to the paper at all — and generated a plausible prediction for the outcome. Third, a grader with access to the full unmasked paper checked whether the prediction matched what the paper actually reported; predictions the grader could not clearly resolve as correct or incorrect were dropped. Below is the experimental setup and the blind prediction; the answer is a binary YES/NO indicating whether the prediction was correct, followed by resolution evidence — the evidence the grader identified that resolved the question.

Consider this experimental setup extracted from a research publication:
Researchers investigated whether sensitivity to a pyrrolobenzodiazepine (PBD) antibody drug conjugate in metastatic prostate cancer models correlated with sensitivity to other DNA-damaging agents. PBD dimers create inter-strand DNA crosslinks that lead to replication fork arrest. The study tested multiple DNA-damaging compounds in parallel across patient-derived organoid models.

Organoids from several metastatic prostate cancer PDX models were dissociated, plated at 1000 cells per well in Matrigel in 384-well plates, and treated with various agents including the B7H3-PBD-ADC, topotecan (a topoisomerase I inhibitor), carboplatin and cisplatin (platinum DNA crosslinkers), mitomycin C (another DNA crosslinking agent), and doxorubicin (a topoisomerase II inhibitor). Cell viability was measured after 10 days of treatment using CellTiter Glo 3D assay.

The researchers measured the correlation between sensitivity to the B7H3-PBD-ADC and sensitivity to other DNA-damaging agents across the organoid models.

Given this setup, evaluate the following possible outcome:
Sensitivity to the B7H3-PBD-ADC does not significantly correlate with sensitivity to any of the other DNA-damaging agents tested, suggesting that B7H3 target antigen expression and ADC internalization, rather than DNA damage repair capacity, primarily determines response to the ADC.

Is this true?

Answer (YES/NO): NO